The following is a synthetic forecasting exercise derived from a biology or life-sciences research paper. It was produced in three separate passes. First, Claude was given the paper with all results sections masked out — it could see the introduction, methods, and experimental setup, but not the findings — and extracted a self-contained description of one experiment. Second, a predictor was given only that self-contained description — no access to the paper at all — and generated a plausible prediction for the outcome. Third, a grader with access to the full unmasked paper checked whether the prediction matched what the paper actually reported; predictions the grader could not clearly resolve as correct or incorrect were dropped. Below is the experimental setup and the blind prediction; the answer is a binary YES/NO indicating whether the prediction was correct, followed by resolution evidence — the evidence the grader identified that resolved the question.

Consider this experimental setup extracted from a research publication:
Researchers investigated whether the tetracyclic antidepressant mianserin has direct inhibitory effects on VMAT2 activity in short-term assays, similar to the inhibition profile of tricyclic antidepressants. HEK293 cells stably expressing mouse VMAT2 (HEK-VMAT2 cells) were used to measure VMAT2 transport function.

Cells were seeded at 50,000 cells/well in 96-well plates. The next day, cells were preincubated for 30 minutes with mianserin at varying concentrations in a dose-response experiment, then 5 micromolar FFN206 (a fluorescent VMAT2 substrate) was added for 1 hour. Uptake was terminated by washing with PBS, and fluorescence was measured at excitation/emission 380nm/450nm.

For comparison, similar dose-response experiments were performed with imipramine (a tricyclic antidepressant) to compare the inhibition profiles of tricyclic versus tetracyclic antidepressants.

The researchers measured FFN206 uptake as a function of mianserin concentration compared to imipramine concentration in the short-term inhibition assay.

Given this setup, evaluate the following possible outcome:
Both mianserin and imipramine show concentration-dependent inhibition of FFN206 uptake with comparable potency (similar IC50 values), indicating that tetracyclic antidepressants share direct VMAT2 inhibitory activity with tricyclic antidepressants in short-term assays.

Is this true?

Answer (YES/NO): YES